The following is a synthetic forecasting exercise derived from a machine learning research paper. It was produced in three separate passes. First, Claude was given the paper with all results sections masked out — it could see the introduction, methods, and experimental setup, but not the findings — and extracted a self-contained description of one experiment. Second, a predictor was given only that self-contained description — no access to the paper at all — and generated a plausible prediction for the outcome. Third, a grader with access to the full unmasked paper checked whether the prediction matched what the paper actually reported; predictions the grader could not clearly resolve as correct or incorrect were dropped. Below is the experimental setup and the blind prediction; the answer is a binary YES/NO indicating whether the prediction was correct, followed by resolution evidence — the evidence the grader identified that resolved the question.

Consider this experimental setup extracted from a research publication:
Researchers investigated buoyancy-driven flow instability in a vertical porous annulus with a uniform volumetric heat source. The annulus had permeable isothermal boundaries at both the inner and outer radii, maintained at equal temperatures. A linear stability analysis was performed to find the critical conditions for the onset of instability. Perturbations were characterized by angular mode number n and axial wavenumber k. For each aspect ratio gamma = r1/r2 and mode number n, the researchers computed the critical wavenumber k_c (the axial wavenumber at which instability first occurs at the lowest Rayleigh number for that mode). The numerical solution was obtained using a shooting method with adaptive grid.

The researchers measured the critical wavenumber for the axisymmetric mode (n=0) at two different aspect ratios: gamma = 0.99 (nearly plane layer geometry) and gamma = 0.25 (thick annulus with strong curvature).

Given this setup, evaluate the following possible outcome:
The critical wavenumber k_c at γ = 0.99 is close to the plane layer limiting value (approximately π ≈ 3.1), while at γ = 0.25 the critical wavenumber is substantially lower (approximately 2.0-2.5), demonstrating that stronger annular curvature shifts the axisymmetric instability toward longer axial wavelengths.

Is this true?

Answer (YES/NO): NO